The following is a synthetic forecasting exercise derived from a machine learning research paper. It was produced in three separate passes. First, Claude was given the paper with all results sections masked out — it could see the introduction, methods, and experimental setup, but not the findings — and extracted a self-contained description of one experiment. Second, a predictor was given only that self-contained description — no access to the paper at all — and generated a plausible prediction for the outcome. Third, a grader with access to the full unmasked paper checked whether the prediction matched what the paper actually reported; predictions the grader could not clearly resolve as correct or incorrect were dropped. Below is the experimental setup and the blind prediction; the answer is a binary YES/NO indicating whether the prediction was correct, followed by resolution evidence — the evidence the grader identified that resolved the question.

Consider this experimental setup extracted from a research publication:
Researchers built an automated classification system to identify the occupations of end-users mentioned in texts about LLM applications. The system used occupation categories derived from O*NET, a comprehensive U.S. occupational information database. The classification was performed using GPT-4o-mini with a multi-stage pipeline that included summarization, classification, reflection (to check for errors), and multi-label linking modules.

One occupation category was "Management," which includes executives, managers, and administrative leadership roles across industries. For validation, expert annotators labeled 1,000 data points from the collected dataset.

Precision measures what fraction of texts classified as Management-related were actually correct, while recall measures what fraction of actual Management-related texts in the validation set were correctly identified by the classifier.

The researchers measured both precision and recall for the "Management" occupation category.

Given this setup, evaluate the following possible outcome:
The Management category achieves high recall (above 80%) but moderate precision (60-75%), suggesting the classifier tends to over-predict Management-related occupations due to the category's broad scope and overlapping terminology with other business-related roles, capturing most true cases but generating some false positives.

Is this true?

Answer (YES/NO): NO